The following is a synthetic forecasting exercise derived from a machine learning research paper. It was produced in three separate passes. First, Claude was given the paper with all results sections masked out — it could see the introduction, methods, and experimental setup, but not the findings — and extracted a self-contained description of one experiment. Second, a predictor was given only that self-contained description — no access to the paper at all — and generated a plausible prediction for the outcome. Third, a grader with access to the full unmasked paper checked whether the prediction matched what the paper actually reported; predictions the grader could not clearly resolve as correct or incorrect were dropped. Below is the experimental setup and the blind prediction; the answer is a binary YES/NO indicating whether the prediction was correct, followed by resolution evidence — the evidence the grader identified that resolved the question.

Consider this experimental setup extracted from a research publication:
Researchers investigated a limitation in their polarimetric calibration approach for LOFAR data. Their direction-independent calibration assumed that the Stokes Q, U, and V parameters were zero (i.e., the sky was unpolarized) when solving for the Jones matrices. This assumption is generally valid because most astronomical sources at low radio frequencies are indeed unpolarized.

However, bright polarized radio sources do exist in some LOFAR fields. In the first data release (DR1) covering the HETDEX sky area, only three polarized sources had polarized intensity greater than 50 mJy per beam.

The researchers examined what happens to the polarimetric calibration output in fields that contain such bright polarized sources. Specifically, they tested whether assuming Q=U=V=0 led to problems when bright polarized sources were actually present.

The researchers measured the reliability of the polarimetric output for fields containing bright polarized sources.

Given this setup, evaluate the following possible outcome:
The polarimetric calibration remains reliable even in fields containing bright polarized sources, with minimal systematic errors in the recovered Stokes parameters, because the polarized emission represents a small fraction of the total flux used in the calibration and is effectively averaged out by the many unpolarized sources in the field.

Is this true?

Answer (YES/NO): NO